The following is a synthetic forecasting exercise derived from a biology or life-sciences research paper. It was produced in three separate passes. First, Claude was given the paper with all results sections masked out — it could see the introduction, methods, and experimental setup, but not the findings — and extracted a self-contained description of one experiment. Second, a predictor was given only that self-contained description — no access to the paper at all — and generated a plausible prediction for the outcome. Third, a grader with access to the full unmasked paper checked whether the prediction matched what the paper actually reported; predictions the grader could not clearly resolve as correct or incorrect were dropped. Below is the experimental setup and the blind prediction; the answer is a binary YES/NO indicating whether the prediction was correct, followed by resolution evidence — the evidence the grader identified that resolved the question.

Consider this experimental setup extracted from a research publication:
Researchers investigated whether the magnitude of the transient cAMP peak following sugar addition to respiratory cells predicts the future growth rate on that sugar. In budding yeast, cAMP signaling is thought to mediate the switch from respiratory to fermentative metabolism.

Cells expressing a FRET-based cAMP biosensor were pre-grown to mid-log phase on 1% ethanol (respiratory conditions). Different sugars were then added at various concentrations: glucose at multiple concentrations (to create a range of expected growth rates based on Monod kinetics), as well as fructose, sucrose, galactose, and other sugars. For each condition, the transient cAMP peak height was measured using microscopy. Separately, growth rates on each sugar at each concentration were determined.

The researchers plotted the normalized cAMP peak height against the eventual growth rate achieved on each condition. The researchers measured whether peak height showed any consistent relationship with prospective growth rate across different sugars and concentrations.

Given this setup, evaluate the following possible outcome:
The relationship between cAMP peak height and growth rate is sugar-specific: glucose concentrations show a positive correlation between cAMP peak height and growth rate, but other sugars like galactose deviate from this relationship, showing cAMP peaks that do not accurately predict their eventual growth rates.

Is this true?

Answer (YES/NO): NO